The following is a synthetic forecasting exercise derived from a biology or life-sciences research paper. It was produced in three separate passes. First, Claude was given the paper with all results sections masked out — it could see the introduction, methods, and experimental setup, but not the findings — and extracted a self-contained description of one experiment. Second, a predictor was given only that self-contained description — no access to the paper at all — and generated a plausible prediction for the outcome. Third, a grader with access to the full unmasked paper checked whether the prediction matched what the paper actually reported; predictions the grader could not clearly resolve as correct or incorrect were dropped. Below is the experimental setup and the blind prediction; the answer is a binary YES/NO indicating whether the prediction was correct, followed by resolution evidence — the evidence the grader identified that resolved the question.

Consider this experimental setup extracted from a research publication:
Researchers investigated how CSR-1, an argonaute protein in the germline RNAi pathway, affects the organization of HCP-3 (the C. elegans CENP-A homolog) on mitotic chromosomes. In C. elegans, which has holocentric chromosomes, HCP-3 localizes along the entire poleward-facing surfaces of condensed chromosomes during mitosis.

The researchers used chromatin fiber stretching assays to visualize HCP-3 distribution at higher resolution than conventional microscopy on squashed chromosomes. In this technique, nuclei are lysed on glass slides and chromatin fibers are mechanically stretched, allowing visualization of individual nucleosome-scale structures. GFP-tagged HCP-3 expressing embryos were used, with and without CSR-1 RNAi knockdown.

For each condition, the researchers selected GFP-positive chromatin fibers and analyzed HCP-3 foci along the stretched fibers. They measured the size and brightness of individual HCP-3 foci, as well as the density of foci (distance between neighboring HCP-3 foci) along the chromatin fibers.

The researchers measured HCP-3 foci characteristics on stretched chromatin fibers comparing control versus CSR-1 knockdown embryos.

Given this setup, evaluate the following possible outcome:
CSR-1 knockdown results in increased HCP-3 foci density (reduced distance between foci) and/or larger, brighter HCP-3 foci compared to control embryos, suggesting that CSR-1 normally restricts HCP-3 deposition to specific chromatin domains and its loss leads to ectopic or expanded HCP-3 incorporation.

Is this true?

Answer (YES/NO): YES